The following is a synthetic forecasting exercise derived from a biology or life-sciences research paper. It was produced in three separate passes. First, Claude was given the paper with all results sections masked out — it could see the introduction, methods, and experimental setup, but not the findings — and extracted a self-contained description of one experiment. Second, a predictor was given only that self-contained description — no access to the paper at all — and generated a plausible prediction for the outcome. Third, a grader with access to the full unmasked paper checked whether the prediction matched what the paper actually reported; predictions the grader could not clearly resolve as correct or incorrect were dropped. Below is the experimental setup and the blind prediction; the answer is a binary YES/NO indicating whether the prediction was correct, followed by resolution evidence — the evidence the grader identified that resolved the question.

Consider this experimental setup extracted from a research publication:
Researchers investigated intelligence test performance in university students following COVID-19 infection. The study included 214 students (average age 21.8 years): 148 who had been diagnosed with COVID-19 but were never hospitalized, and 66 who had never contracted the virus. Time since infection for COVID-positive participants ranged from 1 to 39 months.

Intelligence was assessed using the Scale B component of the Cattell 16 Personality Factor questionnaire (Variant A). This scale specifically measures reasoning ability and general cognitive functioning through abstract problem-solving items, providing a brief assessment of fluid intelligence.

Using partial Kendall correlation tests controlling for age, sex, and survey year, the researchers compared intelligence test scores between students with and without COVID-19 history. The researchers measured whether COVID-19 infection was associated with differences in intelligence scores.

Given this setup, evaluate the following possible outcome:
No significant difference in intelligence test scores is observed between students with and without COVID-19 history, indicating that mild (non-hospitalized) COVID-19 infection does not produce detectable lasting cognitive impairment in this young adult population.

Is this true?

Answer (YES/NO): YES